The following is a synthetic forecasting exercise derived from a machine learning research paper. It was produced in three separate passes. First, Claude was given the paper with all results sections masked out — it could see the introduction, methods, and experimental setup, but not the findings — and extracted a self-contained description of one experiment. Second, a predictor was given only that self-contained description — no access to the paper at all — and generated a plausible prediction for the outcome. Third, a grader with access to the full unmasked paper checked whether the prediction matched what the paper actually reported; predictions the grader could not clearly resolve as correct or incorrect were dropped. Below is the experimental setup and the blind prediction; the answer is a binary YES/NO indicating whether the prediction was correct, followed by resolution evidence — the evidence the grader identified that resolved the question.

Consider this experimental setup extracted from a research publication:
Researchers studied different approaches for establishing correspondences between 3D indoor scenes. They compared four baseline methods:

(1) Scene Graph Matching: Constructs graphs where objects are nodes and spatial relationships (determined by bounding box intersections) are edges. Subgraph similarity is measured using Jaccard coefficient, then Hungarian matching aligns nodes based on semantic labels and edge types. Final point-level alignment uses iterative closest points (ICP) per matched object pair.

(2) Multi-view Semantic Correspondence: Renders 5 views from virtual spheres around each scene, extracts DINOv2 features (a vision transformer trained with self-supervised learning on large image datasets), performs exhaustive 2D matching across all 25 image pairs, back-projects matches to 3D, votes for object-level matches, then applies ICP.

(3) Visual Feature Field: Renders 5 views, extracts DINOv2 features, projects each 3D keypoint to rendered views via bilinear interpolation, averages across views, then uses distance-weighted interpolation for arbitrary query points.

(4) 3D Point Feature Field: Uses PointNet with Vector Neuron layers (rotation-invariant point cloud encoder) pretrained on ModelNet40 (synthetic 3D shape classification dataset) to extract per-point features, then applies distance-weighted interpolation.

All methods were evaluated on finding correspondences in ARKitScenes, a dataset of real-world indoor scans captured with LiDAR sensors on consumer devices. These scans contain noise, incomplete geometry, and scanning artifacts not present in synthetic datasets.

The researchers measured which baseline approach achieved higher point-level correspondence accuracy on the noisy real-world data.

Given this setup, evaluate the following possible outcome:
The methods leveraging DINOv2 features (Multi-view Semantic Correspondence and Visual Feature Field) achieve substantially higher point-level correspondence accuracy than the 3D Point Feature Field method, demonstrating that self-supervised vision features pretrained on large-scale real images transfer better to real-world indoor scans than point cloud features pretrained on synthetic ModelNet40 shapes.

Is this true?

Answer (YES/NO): NO